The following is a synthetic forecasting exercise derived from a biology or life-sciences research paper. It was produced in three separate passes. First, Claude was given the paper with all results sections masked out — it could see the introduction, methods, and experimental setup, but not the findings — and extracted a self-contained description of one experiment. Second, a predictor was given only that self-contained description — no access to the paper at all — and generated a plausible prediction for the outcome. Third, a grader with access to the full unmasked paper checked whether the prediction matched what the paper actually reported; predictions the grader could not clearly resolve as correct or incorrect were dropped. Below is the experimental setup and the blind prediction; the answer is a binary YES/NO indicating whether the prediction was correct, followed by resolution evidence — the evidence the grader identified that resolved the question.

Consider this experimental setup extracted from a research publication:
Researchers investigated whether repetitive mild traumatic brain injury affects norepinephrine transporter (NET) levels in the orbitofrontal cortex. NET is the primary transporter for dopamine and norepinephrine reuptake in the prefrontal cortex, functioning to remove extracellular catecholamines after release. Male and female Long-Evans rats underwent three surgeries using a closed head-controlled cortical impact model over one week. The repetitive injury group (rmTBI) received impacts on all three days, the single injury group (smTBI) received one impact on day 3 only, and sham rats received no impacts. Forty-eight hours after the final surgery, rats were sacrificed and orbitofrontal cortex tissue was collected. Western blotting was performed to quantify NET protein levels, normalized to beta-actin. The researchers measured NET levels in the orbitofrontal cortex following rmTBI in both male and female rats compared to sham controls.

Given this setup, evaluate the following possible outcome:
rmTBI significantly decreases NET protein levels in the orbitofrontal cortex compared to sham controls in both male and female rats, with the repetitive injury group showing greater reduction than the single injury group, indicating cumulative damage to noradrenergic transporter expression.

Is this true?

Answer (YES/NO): NO